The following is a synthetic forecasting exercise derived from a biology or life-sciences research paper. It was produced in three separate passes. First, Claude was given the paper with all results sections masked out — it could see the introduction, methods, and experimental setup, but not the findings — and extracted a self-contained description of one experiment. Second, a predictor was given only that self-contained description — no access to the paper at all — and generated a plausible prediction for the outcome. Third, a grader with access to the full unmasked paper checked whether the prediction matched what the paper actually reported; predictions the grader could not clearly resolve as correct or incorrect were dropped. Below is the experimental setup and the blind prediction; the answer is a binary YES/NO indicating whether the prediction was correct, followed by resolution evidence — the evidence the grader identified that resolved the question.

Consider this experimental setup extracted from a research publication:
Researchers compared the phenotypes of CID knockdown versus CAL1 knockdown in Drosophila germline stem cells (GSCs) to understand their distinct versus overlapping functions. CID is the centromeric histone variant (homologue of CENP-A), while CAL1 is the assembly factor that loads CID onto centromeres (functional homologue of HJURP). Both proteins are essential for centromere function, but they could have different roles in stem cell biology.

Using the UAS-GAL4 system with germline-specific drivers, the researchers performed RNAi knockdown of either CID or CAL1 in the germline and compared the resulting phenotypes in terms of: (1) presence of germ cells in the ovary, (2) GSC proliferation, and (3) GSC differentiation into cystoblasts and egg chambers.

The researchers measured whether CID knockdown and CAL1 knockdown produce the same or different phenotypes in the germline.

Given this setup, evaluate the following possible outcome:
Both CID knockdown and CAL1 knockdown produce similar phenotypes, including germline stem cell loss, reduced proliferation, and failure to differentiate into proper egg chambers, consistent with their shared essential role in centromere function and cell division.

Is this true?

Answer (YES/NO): NO